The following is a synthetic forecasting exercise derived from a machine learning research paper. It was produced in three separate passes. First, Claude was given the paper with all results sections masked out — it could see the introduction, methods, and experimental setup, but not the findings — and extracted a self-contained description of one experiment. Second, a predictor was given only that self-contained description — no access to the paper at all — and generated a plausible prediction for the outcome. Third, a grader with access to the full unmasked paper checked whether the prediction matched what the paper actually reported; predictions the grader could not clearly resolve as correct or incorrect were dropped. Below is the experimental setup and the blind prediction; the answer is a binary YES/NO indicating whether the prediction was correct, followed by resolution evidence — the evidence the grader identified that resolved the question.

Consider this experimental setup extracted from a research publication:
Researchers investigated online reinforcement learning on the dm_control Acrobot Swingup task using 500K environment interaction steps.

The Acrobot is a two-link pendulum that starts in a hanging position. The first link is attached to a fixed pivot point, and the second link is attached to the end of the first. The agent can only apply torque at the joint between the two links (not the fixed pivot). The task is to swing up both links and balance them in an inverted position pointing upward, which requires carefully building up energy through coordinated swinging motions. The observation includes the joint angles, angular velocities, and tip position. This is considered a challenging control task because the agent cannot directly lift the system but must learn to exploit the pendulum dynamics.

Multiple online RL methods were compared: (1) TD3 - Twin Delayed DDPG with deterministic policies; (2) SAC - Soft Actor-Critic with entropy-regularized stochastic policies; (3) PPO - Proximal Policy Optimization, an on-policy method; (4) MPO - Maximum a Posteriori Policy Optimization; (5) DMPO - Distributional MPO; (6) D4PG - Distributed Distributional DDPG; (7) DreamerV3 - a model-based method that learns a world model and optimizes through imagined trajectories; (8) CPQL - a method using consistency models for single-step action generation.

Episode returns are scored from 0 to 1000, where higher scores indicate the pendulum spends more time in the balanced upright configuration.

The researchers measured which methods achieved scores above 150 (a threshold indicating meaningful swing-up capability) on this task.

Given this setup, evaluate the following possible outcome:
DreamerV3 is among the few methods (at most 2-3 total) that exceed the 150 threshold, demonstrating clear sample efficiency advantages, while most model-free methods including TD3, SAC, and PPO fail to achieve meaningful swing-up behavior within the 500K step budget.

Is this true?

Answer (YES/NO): YES